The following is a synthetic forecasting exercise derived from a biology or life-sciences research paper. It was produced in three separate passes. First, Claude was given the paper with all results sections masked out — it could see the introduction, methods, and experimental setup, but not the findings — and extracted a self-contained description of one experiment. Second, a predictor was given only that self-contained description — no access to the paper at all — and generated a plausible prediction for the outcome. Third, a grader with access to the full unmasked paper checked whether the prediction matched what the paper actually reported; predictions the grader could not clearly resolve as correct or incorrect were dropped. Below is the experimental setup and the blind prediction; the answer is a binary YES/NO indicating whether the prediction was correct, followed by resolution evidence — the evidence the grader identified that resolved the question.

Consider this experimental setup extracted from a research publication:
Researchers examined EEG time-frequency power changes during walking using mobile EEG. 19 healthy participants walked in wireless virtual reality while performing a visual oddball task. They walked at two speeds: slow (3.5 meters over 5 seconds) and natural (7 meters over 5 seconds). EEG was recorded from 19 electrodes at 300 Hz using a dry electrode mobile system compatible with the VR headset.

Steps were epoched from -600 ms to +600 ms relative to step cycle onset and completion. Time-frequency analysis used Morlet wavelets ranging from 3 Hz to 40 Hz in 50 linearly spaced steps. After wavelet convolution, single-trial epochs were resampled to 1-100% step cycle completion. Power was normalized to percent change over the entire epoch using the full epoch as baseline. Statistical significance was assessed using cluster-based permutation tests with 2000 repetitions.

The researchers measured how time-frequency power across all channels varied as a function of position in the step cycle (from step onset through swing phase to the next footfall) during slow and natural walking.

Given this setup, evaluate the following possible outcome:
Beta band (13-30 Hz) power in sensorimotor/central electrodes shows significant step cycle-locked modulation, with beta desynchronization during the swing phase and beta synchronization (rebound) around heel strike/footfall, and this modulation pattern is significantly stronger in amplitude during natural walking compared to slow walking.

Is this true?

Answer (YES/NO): NO